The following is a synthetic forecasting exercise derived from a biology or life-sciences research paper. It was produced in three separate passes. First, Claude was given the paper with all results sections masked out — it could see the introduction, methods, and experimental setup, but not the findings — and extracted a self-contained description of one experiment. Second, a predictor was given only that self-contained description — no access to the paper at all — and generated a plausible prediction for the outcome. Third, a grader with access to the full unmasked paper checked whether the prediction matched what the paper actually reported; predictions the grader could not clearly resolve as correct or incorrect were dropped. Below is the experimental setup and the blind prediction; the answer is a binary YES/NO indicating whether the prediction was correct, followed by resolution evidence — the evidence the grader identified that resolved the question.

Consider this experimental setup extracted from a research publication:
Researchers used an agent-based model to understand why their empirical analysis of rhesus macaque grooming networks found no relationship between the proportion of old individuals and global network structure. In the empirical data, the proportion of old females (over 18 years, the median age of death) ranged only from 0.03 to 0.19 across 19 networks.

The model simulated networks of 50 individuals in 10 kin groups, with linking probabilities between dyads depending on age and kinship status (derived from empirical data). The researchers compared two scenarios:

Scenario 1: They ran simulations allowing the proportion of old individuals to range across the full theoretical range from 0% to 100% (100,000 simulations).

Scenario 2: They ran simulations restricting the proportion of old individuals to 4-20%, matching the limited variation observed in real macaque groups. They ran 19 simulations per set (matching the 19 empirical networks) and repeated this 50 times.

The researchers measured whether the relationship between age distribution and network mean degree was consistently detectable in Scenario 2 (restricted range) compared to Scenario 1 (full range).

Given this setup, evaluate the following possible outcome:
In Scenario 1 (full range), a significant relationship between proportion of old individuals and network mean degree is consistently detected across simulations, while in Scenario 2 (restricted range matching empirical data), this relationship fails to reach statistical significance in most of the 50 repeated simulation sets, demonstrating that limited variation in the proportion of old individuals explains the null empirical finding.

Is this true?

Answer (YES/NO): YES